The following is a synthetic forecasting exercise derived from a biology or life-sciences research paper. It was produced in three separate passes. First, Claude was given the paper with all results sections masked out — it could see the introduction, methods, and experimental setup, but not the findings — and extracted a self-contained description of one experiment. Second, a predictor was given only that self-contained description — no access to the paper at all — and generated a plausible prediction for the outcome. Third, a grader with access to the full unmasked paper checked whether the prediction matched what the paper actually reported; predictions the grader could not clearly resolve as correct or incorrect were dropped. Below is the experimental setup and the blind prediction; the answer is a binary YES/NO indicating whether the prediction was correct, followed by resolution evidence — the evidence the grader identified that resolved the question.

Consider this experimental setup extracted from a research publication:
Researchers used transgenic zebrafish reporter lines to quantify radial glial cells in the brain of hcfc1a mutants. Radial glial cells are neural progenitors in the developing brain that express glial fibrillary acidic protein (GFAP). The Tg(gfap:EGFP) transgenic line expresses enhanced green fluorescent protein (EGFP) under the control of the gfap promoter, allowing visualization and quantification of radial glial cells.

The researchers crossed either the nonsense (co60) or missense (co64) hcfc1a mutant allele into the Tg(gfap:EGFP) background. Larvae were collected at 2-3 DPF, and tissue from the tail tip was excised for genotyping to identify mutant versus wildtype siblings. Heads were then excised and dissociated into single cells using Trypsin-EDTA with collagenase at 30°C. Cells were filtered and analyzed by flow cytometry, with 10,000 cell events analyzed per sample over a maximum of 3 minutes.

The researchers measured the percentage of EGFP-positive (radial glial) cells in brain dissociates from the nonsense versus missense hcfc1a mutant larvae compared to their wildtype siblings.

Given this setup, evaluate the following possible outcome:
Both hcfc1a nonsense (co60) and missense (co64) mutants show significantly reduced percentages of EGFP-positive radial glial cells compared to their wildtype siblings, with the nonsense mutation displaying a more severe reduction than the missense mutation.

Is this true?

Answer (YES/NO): NO